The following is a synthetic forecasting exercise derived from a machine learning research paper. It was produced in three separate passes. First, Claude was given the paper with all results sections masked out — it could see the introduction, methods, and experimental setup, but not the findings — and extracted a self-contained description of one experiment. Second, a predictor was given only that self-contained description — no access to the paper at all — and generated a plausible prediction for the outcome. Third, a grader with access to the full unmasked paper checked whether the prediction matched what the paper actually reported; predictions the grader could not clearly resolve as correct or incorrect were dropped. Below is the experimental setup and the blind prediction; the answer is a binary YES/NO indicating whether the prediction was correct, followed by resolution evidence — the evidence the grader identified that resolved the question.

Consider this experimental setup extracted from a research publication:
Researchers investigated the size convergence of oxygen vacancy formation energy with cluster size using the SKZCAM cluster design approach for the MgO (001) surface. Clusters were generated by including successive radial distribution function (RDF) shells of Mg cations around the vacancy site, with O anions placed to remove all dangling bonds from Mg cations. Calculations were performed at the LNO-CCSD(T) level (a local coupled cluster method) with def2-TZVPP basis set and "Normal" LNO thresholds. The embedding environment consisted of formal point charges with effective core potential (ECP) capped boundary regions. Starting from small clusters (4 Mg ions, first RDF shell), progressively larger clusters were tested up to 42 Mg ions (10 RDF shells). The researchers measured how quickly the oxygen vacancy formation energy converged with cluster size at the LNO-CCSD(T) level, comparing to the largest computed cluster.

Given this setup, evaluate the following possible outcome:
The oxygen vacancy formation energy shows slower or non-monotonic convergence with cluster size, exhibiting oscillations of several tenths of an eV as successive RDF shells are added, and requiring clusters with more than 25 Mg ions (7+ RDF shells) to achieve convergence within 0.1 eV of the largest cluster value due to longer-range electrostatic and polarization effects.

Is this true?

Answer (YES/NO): NO